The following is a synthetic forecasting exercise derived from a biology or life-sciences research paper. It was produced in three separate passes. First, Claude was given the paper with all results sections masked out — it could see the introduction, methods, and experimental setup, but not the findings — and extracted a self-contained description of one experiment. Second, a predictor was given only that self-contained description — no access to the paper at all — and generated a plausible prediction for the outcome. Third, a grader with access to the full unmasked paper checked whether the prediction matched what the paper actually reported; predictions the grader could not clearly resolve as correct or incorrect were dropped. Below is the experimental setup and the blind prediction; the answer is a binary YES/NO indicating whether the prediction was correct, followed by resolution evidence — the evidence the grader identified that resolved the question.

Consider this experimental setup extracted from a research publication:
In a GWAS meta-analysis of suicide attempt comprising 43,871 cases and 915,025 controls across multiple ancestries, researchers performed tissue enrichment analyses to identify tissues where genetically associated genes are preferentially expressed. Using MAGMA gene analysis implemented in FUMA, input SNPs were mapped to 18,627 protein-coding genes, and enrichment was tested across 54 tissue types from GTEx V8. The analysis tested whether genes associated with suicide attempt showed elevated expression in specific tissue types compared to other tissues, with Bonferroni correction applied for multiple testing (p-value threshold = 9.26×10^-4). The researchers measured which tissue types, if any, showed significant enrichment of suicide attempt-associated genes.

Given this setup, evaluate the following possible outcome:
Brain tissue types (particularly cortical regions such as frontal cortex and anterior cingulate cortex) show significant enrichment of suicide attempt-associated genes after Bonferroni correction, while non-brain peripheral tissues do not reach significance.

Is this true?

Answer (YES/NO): NO